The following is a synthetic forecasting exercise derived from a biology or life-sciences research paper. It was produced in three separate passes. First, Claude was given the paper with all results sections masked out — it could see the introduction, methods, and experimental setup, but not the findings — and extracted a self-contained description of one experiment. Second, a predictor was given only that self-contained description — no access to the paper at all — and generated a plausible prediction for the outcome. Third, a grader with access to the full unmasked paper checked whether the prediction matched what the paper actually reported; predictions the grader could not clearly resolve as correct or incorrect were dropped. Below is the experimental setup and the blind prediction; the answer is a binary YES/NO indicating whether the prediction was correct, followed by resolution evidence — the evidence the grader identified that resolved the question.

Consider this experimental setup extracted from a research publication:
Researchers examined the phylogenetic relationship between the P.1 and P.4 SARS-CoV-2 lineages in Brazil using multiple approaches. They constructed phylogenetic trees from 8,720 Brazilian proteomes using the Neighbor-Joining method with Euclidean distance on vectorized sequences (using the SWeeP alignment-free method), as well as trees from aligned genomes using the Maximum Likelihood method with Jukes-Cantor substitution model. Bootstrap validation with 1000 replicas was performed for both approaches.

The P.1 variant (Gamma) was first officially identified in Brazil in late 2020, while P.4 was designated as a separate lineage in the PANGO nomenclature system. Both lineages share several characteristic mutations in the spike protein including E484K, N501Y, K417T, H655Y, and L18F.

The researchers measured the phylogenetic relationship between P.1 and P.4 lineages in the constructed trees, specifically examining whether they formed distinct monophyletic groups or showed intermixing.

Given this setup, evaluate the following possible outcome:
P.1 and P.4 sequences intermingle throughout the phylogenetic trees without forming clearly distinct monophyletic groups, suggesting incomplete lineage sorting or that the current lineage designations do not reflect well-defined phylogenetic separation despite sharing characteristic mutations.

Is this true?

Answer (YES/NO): YES